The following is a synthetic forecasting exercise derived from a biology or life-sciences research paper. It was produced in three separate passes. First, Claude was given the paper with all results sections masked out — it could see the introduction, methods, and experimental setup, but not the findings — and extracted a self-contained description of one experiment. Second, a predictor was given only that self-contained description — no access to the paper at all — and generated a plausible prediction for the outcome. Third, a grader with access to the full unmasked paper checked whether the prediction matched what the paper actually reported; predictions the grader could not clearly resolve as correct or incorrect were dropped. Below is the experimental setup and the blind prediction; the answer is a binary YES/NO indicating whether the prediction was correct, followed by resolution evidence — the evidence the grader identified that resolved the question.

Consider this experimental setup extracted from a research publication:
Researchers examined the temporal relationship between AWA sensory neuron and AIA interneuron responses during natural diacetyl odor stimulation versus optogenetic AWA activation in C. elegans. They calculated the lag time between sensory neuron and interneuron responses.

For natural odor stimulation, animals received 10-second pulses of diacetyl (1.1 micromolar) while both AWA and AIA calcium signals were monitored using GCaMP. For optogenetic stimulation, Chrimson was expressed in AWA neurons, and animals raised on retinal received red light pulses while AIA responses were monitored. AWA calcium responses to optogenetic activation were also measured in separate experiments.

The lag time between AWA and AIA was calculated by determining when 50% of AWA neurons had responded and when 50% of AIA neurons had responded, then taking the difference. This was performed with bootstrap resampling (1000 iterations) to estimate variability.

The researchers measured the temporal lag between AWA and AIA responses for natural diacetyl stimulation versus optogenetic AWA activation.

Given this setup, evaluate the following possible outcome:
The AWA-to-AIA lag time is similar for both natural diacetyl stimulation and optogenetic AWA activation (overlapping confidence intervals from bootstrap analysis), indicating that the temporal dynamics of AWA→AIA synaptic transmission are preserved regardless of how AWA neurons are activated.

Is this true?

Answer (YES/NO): NO